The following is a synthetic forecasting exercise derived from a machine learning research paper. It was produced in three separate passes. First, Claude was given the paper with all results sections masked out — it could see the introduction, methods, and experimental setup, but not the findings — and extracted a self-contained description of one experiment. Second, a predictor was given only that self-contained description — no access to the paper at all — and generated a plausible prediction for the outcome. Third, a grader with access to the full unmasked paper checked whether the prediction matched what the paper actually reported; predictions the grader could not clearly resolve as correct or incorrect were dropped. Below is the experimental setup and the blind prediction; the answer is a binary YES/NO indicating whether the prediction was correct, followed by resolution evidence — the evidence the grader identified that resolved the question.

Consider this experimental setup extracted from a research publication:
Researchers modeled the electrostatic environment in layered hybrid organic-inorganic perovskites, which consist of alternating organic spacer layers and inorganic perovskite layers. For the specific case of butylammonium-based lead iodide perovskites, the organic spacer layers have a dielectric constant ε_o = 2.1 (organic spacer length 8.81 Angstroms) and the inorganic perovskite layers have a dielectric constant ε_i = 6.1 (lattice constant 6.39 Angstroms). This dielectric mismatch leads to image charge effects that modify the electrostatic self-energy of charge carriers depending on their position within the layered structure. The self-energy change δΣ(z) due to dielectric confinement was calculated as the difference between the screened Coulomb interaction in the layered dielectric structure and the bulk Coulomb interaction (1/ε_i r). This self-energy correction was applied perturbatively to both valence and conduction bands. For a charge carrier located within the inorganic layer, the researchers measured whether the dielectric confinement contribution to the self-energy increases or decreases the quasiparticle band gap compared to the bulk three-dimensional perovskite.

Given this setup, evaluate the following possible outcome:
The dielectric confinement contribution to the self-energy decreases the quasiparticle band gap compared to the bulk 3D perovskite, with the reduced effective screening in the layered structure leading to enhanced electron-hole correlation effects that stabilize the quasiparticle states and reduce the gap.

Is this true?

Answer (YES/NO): NO